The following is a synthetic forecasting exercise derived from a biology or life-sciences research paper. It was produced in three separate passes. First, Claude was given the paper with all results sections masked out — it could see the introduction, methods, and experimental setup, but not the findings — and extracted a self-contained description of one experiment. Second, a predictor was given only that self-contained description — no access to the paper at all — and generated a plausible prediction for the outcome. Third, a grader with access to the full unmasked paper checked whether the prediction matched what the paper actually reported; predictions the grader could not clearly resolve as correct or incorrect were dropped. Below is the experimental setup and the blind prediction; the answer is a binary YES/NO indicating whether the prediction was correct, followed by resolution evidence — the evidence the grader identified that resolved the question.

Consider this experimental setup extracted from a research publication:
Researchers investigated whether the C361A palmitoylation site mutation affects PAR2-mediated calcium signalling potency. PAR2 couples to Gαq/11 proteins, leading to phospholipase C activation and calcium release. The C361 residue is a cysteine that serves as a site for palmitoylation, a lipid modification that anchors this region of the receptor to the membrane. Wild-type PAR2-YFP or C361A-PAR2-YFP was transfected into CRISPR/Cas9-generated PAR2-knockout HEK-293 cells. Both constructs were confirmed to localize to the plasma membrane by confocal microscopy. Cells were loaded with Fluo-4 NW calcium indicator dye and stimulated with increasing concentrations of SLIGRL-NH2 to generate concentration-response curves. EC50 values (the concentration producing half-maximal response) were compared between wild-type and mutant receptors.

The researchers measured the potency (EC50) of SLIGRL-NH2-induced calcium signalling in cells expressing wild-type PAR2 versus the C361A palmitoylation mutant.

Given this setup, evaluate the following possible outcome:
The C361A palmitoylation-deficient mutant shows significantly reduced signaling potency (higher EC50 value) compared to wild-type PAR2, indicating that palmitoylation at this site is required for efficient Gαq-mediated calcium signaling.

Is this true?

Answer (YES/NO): YES